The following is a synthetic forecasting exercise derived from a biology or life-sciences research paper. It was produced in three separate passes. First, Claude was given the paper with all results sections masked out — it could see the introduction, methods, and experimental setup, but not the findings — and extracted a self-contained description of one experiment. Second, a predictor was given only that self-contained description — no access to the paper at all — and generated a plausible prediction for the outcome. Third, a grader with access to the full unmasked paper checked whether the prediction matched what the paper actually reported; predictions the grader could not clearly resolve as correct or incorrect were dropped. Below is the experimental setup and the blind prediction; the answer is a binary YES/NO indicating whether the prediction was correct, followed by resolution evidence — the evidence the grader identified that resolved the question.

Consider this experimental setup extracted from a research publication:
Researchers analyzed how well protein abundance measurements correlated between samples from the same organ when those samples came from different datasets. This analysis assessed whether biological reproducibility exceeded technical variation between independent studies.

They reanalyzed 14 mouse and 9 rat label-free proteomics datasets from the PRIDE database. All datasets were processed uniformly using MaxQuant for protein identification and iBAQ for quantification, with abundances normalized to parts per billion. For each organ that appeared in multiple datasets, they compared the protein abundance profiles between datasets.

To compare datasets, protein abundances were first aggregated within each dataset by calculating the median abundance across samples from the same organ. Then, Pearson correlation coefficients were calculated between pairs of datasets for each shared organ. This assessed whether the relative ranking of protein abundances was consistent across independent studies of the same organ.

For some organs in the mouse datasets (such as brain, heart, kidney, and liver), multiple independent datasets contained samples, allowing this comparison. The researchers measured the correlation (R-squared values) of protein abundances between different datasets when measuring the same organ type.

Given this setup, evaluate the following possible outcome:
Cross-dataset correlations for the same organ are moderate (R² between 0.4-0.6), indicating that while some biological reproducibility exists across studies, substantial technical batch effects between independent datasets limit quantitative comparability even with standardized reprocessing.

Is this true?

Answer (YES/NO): NO